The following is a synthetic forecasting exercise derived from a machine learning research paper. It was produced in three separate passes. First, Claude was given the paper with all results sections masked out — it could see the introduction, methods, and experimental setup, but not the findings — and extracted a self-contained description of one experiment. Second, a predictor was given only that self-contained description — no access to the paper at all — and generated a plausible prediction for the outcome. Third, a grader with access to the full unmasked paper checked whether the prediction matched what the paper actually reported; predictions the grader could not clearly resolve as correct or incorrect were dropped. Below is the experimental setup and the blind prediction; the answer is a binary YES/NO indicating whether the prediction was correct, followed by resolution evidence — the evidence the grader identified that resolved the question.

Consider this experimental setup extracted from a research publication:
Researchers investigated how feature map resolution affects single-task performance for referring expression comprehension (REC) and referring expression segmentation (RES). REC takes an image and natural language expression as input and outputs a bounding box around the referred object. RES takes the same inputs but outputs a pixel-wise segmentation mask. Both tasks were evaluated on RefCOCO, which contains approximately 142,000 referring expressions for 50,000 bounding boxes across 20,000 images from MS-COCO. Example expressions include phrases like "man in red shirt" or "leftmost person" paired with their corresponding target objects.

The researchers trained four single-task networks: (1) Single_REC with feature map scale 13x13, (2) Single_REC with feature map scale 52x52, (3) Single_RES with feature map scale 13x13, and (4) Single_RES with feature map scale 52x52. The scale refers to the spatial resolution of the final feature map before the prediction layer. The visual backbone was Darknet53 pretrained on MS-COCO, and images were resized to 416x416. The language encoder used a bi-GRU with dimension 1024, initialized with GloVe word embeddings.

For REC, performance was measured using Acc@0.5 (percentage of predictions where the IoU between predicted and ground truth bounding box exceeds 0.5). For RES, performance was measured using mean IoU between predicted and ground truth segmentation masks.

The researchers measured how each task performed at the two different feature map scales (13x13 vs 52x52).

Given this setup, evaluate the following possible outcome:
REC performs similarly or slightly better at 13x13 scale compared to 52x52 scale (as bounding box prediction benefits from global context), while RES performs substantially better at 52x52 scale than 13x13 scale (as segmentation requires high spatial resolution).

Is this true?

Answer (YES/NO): YES